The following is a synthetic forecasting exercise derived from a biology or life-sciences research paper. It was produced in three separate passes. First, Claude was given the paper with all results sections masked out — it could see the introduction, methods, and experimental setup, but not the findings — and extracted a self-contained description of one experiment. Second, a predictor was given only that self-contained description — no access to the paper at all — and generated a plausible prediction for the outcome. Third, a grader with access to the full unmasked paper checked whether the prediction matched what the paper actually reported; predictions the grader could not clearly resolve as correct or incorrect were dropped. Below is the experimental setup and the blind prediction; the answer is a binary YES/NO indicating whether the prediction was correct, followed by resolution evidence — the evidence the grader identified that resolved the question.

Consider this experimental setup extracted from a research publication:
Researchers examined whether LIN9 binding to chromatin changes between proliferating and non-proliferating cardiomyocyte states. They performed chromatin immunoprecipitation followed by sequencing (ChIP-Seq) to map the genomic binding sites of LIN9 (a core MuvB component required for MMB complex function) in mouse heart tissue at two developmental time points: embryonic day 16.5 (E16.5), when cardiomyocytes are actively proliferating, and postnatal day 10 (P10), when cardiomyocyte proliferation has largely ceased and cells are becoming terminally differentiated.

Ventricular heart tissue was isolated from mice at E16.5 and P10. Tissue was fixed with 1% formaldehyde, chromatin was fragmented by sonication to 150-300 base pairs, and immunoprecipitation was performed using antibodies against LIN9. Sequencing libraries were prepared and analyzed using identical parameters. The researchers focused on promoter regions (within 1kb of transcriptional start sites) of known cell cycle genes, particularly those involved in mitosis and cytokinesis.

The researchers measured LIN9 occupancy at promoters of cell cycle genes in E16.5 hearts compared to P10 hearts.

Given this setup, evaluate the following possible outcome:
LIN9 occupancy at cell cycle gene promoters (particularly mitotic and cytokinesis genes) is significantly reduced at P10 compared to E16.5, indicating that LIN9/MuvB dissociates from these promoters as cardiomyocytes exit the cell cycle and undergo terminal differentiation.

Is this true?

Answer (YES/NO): NO